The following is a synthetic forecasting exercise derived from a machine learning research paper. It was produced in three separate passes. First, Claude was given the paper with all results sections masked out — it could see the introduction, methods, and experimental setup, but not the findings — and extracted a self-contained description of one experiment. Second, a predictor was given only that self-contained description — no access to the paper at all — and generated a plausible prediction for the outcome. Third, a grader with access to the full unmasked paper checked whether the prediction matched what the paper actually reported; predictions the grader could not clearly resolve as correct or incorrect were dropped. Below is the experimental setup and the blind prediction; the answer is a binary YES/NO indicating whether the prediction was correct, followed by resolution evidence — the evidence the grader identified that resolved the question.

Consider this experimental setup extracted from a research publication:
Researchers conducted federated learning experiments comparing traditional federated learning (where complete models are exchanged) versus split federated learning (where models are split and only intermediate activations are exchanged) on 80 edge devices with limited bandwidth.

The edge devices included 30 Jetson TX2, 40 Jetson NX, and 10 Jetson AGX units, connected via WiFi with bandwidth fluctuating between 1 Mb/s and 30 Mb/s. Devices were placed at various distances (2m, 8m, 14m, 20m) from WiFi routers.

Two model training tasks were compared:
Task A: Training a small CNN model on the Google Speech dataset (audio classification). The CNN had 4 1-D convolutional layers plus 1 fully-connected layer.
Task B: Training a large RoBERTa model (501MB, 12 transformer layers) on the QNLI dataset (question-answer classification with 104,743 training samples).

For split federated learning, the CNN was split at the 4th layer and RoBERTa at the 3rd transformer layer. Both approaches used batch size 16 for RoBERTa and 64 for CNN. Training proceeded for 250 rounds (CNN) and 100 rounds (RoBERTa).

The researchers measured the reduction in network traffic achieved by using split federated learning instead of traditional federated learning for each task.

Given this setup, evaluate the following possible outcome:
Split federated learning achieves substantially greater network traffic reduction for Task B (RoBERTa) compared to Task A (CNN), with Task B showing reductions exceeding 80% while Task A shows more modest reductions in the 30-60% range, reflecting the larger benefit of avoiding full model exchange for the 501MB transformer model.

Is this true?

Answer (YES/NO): NO